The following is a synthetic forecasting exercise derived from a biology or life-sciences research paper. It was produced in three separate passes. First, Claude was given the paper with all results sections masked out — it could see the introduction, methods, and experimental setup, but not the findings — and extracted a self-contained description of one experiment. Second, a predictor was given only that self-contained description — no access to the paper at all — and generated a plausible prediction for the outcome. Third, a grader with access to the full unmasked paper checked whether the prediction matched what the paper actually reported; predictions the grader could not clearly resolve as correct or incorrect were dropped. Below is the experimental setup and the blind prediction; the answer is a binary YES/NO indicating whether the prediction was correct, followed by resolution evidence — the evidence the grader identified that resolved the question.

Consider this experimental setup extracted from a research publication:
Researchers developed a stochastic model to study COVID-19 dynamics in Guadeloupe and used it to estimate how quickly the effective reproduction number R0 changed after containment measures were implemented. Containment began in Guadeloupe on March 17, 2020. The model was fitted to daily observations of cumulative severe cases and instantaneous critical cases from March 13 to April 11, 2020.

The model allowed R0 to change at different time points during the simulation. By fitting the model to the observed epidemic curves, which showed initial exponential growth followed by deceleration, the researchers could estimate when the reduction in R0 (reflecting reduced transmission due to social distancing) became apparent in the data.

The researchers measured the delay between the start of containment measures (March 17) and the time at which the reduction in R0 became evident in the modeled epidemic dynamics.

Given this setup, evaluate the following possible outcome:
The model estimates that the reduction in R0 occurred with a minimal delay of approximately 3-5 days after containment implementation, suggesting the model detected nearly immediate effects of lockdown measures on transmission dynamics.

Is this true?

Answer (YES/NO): YES